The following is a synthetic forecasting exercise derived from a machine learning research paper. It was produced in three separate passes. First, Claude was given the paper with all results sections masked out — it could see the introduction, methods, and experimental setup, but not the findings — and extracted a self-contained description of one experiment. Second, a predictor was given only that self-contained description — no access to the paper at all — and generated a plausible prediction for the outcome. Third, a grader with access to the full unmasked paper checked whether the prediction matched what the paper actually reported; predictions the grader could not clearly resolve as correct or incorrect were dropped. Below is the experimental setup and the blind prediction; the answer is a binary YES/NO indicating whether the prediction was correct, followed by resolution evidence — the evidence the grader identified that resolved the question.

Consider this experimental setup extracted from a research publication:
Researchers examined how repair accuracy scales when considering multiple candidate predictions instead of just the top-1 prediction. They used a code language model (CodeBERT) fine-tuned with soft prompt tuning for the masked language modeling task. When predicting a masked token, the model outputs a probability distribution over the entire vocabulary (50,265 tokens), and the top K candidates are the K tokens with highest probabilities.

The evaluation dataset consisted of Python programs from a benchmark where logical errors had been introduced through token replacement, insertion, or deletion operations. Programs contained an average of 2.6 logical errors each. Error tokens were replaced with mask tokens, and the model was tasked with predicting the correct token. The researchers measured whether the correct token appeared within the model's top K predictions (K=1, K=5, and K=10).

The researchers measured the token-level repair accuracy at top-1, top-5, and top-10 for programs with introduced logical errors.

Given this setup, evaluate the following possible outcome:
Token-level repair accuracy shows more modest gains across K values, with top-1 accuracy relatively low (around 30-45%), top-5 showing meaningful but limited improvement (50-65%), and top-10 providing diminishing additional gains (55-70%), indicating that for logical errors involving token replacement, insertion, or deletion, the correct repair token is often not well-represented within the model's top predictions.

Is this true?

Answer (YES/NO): NO